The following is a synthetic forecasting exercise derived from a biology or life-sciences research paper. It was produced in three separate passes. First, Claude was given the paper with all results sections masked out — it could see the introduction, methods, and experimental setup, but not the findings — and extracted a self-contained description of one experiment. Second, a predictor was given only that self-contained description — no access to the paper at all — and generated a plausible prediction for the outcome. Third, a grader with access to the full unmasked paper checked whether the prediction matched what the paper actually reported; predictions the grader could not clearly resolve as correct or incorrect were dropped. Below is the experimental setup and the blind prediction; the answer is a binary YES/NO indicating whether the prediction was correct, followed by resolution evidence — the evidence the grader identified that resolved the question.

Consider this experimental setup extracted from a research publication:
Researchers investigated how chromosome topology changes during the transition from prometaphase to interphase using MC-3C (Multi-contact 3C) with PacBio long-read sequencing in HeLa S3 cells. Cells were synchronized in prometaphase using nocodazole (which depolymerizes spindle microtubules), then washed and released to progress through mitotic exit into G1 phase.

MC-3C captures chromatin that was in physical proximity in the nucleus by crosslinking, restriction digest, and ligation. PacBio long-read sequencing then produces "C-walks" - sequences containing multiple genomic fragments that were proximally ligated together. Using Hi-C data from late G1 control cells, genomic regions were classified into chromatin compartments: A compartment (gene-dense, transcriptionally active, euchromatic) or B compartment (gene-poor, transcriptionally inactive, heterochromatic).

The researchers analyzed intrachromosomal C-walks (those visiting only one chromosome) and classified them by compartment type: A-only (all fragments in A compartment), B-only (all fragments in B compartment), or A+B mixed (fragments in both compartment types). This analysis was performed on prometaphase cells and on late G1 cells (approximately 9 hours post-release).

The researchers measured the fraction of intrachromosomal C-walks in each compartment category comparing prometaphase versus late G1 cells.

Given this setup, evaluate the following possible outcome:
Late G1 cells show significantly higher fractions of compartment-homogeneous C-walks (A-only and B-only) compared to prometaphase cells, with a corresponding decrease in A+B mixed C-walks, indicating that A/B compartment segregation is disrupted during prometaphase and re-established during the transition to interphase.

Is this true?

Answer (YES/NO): YES